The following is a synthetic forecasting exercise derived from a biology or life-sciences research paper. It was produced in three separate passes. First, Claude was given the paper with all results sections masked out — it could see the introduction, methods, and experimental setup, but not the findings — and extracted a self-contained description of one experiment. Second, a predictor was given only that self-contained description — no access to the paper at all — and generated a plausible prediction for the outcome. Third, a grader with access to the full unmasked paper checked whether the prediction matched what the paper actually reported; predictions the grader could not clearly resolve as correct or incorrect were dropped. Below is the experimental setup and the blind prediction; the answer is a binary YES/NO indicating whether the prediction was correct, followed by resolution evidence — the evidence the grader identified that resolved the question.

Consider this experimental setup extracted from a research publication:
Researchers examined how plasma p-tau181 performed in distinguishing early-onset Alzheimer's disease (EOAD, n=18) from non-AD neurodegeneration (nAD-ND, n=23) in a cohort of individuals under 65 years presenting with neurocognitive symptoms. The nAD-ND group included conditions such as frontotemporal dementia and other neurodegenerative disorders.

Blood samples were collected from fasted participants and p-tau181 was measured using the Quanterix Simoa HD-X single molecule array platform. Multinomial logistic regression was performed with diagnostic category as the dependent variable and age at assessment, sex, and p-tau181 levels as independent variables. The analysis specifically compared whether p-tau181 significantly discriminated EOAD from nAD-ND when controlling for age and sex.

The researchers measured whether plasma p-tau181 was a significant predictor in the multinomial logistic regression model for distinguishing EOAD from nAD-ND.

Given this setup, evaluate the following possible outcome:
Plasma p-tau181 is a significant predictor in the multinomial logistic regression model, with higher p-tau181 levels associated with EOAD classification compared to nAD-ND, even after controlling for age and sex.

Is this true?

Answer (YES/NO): YES